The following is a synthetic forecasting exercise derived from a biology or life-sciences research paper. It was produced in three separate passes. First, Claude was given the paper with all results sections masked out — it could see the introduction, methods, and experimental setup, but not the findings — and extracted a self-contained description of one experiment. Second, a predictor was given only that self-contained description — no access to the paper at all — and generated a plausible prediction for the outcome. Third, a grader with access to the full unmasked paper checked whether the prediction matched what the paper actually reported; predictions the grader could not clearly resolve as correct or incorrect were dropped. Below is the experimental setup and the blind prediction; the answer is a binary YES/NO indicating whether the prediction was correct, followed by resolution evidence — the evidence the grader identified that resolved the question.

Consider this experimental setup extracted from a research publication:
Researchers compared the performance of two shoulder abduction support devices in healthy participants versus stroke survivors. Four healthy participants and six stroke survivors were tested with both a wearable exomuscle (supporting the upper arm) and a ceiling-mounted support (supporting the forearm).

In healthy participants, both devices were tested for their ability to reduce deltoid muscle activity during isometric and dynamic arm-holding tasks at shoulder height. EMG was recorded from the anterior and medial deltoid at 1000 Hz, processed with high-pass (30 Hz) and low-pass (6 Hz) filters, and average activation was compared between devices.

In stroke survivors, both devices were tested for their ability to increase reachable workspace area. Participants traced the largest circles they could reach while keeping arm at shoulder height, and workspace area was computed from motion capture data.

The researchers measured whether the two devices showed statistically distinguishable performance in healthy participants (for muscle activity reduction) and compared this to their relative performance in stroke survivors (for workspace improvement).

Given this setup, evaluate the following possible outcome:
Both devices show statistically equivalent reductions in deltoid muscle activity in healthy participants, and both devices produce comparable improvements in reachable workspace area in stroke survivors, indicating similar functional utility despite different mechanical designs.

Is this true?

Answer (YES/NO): NO